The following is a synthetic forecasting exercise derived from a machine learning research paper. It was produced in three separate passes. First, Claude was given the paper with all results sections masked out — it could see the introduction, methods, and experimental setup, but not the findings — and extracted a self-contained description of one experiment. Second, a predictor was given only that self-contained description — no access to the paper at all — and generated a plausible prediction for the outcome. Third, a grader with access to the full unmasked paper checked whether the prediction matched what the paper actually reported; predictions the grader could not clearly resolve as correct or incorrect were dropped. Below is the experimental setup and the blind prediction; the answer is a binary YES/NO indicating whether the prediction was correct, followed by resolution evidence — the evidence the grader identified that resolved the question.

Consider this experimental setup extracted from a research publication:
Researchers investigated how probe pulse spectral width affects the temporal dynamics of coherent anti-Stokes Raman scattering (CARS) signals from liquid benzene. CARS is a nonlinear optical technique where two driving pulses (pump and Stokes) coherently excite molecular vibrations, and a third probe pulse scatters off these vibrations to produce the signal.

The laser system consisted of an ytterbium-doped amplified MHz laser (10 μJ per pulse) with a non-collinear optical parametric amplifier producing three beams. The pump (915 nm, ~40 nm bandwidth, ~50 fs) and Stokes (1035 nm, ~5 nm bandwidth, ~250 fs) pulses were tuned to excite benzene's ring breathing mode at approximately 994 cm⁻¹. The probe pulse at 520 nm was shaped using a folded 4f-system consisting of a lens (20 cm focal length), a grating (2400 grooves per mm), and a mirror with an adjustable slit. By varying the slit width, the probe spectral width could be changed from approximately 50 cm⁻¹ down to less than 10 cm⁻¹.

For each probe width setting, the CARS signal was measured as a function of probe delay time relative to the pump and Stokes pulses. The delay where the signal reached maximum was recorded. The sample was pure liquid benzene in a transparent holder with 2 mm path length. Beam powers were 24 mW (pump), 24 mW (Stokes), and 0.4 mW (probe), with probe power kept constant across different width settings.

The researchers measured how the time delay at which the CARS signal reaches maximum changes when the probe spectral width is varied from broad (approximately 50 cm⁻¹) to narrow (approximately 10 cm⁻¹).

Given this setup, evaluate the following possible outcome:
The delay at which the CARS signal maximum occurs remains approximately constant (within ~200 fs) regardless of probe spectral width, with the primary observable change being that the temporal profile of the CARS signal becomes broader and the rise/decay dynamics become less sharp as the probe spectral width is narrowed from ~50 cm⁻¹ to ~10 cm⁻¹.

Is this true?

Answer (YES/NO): NO